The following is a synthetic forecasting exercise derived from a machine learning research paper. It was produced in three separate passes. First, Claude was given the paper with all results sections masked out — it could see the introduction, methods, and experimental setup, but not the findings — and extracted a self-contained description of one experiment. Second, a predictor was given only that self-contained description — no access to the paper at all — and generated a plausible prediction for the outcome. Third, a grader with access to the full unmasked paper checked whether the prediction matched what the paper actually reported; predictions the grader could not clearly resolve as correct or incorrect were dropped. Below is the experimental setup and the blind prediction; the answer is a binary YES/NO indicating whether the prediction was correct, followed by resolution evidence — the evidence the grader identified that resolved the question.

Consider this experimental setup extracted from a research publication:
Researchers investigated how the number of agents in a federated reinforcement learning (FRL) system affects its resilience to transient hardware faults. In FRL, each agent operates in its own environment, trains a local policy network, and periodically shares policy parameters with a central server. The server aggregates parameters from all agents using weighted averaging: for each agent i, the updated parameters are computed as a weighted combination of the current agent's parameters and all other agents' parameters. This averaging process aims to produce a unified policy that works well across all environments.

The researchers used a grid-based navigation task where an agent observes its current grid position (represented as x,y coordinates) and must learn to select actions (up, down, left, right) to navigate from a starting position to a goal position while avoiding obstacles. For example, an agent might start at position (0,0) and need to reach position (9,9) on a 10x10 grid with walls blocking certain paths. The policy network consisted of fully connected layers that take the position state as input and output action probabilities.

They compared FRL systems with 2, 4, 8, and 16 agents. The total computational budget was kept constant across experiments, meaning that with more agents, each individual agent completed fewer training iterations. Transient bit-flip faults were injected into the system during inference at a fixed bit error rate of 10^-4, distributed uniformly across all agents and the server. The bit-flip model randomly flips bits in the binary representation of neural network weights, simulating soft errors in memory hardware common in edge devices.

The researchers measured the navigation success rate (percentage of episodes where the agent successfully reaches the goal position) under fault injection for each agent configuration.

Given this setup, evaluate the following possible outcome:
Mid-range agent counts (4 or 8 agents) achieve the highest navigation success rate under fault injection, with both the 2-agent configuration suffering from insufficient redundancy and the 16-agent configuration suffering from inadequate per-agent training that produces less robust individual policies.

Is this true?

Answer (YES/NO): NO